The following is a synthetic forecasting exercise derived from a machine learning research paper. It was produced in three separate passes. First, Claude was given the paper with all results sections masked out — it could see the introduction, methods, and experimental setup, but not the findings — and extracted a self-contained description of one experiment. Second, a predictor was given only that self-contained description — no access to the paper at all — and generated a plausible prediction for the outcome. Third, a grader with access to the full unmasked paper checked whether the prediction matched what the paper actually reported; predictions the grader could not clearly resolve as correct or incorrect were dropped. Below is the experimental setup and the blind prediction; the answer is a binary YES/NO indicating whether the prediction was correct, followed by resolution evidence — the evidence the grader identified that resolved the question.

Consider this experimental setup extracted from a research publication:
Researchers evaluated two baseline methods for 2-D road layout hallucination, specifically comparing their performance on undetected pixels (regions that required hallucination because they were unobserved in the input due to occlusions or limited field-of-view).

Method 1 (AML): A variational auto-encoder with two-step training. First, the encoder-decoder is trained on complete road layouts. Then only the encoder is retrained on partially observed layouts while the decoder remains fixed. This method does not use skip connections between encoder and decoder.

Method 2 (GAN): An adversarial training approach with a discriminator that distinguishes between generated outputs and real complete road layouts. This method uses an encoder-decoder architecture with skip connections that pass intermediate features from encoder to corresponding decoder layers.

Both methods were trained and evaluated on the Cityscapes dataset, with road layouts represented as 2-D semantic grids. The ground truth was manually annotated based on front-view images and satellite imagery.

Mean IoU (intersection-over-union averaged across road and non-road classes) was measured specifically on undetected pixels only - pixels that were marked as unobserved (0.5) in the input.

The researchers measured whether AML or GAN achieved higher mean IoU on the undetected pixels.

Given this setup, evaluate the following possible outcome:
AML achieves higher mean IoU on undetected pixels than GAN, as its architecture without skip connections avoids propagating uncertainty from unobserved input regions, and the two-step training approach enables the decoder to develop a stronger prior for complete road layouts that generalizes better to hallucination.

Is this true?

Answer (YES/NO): YES